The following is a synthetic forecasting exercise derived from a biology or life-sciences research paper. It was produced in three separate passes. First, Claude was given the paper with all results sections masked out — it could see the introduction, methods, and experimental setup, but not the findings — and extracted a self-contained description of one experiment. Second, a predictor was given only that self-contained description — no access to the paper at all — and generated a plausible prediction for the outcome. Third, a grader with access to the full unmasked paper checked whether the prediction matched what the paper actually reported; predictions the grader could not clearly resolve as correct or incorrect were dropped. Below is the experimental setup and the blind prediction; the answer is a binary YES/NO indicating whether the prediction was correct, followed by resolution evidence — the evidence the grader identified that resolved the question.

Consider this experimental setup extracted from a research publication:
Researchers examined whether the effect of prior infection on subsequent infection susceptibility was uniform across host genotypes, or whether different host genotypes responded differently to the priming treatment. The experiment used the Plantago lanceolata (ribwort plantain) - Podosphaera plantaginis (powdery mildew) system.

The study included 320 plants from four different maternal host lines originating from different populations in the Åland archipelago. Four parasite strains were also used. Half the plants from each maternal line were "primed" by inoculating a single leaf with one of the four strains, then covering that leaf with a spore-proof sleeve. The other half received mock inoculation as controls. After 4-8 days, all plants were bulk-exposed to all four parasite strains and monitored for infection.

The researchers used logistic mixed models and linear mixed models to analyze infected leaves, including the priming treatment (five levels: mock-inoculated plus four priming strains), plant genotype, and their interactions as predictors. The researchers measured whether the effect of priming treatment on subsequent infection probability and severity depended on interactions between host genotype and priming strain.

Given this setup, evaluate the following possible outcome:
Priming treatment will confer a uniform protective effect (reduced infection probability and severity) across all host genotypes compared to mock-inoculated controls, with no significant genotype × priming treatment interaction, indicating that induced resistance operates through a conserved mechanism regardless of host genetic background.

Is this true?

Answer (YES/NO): NO